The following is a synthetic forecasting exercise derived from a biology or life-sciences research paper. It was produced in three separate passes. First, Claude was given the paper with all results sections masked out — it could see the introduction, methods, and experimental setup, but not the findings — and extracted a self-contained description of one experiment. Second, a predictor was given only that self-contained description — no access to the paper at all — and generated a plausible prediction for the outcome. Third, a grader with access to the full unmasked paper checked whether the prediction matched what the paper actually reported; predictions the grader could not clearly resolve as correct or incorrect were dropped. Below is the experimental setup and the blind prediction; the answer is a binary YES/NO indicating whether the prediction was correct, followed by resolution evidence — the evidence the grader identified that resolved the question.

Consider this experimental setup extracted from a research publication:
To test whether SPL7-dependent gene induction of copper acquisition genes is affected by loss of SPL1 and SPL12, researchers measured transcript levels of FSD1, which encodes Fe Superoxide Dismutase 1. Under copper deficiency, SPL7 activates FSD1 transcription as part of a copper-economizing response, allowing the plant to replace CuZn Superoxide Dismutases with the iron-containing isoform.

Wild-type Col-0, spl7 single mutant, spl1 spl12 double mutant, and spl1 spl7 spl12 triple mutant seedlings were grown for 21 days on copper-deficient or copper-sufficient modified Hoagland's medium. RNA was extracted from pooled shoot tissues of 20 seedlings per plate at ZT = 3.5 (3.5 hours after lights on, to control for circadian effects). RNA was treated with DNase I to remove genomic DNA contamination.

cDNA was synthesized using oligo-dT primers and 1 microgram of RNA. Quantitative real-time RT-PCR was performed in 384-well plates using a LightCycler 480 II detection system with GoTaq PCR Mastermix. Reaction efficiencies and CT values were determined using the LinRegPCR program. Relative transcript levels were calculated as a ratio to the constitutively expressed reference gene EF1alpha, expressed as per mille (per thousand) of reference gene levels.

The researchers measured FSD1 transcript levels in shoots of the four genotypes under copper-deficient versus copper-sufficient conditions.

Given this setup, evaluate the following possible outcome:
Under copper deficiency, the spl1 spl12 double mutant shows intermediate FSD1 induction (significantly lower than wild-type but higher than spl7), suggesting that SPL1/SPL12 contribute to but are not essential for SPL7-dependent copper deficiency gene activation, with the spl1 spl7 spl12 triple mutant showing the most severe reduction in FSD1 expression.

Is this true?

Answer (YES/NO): NO